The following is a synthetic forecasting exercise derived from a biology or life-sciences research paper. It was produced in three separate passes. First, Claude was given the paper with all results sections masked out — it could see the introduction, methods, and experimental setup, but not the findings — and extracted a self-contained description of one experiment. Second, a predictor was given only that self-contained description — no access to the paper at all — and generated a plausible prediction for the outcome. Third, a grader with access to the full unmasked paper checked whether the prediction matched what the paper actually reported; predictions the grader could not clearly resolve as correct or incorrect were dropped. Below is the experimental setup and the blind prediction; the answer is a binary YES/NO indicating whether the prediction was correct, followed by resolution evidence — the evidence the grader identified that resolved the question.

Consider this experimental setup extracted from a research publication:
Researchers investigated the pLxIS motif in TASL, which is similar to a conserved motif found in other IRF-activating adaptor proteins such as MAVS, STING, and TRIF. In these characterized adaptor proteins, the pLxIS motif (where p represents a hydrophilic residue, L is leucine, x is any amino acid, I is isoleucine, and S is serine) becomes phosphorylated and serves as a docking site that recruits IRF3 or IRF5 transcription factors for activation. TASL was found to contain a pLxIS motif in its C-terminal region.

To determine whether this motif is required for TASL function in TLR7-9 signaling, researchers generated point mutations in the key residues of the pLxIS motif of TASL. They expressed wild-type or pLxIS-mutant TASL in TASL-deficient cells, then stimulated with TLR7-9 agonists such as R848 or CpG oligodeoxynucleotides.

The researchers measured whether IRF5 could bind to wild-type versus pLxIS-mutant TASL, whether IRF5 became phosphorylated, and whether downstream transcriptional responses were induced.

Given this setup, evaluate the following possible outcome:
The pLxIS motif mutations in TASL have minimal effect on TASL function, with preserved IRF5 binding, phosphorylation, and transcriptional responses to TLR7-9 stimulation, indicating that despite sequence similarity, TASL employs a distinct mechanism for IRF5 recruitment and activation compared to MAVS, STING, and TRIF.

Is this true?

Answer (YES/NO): NO